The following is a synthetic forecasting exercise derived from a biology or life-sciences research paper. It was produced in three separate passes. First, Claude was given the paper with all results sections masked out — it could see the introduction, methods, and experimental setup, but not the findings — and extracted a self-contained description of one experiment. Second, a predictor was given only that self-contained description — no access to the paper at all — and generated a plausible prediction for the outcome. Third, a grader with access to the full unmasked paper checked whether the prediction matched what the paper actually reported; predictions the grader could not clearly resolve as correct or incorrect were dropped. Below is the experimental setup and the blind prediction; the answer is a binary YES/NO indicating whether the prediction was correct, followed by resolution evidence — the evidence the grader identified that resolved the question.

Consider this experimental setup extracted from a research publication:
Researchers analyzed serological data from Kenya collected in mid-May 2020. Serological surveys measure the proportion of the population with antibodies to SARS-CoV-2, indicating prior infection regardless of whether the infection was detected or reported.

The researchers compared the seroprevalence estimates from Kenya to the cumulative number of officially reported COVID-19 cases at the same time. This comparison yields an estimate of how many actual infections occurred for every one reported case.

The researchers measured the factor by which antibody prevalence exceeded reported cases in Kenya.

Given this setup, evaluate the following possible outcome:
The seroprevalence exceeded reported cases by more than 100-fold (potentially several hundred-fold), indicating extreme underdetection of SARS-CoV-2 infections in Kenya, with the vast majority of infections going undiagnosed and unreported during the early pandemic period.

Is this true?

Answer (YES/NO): YES